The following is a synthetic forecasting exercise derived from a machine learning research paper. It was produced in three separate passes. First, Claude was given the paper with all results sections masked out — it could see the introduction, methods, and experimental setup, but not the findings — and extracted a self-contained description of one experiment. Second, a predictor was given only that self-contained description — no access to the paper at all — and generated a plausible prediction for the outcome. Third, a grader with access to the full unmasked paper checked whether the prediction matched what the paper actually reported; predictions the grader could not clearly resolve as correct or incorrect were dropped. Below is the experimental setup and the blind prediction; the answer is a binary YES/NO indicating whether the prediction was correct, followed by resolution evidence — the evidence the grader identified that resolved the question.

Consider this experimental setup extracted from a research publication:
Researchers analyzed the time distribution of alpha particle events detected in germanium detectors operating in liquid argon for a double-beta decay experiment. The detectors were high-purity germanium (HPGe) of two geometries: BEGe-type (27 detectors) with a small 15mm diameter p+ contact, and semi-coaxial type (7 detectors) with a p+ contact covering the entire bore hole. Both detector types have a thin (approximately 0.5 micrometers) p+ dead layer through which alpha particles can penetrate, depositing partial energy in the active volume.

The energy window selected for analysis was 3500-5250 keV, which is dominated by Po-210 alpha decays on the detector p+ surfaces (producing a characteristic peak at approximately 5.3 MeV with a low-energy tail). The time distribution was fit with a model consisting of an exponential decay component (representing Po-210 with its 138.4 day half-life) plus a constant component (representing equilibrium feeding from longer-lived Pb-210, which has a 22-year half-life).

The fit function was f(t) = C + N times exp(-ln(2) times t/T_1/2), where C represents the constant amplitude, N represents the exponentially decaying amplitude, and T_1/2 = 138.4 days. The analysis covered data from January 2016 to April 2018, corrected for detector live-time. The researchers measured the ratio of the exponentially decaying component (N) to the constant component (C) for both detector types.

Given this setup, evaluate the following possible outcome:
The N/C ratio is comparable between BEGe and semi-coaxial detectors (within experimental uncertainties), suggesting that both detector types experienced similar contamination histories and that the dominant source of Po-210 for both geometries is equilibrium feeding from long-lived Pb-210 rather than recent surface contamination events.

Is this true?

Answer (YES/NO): NO